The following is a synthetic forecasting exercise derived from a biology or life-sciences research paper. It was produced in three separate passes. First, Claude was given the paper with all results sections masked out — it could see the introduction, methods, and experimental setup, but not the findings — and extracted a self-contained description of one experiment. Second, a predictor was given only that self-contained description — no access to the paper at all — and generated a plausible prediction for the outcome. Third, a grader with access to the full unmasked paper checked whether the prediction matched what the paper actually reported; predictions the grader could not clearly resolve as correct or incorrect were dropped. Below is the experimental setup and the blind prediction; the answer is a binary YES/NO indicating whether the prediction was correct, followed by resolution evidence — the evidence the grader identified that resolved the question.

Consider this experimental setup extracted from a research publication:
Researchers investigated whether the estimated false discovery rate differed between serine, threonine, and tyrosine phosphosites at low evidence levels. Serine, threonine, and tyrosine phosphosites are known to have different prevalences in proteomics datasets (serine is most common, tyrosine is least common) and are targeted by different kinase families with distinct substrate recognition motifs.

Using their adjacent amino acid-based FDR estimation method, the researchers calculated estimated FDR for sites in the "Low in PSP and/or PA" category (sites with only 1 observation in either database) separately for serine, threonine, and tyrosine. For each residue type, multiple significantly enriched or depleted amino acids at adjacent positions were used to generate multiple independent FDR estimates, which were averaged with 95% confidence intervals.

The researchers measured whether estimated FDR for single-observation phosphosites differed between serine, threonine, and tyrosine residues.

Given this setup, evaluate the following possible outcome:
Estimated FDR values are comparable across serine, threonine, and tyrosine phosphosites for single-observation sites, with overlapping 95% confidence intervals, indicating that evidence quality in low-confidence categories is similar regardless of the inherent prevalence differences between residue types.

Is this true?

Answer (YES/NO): NO